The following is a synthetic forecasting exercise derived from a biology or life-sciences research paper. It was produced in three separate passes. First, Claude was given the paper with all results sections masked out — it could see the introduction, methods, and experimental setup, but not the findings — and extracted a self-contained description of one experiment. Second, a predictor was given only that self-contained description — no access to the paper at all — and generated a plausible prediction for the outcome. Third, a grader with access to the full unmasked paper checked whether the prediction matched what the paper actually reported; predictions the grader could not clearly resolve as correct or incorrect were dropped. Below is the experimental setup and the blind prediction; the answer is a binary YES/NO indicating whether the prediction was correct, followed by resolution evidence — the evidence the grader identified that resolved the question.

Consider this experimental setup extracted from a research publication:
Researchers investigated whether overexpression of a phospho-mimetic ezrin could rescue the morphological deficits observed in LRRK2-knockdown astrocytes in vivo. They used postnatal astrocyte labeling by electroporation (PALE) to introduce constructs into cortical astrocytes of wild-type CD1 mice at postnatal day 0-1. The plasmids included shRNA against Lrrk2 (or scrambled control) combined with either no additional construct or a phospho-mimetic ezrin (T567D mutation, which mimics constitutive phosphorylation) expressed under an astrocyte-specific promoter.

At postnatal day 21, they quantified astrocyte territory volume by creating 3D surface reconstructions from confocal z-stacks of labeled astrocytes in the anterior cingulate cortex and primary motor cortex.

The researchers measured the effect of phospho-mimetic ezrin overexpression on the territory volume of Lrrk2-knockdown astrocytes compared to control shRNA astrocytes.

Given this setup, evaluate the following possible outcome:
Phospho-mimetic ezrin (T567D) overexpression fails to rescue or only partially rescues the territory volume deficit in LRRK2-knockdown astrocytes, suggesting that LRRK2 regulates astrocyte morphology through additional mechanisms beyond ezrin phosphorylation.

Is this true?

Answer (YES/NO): NO